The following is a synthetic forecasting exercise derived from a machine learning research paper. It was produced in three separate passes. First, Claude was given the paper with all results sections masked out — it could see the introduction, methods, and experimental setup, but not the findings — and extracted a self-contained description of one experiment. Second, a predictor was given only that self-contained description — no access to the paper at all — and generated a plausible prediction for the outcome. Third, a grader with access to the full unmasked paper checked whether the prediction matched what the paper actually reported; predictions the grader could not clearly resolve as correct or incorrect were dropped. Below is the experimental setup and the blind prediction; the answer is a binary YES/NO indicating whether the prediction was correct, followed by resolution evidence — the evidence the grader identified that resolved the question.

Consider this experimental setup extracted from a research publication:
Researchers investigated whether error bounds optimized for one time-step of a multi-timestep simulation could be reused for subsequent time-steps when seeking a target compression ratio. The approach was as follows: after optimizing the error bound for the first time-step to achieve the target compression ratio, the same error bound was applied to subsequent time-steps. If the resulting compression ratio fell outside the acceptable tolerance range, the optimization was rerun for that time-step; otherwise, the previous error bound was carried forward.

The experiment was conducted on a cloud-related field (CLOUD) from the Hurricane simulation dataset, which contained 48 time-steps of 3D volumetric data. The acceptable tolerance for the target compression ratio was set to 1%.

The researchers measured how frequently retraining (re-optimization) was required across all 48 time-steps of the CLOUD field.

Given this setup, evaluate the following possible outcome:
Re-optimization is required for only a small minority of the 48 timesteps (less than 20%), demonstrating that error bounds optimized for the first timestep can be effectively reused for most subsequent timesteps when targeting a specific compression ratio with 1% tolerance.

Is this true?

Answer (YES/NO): YES